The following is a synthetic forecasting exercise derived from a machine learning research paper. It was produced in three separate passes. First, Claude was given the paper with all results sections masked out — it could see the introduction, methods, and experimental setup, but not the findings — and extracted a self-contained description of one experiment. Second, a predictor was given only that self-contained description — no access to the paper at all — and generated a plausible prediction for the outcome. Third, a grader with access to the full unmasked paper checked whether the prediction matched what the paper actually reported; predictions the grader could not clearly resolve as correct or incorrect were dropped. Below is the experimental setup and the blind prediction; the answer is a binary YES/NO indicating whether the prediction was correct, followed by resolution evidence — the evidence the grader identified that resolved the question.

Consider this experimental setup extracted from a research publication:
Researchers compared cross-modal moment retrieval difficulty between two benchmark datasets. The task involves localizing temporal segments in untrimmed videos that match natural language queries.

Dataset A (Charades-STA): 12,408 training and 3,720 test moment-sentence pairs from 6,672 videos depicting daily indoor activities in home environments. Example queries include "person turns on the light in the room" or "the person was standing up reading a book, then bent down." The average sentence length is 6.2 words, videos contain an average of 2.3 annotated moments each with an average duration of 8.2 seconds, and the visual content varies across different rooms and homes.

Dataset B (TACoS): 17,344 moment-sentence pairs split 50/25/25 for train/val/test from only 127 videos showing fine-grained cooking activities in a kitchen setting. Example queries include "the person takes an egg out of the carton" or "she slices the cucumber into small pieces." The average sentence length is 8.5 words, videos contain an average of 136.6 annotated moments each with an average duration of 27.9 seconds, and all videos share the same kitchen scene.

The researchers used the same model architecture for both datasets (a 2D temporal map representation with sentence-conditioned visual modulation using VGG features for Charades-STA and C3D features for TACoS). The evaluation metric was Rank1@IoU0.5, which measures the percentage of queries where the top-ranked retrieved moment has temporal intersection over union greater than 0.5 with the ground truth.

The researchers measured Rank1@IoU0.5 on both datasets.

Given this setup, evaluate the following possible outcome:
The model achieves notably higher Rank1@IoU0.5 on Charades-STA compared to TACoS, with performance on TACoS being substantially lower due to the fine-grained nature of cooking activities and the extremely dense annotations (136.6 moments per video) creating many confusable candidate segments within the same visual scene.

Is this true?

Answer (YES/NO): YES